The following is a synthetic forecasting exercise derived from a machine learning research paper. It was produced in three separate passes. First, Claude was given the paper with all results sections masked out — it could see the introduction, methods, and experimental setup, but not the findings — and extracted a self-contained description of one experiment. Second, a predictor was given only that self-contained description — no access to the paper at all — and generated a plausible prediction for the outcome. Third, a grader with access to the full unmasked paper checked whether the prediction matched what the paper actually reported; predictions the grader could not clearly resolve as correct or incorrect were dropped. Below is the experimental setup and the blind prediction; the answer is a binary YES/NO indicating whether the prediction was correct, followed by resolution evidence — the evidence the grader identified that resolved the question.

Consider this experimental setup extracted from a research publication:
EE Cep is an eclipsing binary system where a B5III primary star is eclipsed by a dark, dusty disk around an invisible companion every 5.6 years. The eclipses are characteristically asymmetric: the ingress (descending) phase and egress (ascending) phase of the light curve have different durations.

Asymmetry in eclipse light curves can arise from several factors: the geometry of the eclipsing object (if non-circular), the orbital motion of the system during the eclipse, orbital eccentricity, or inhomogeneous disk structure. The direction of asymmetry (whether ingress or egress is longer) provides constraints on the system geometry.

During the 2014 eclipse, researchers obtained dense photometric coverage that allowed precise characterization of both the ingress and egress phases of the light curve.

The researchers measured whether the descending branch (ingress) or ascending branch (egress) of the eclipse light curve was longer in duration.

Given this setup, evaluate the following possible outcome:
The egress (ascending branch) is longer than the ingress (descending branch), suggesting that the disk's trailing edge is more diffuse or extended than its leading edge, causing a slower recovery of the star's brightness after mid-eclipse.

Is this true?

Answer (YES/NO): NO